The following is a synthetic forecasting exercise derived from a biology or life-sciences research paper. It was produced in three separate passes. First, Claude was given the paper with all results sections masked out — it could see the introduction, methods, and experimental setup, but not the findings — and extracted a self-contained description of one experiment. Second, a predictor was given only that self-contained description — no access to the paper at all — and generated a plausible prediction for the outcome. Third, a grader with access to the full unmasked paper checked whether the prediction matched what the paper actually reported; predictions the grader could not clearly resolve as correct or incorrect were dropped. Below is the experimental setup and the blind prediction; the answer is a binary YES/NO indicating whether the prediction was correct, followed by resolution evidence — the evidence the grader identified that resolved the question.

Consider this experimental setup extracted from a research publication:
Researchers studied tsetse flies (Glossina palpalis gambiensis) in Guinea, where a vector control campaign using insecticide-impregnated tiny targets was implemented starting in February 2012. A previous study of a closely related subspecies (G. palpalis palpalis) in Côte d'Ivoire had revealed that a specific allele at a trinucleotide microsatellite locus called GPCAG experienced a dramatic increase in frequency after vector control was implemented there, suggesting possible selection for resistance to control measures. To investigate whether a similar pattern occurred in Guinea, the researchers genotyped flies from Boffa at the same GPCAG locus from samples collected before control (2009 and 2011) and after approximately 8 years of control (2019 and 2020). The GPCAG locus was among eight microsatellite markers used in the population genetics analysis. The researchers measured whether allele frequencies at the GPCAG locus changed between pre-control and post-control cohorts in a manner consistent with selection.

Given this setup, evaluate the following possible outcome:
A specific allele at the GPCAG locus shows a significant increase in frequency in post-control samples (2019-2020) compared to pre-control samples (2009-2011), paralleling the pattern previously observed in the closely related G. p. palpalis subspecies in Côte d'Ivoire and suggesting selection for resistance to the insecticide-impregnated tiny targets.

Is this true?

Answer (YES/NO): NO